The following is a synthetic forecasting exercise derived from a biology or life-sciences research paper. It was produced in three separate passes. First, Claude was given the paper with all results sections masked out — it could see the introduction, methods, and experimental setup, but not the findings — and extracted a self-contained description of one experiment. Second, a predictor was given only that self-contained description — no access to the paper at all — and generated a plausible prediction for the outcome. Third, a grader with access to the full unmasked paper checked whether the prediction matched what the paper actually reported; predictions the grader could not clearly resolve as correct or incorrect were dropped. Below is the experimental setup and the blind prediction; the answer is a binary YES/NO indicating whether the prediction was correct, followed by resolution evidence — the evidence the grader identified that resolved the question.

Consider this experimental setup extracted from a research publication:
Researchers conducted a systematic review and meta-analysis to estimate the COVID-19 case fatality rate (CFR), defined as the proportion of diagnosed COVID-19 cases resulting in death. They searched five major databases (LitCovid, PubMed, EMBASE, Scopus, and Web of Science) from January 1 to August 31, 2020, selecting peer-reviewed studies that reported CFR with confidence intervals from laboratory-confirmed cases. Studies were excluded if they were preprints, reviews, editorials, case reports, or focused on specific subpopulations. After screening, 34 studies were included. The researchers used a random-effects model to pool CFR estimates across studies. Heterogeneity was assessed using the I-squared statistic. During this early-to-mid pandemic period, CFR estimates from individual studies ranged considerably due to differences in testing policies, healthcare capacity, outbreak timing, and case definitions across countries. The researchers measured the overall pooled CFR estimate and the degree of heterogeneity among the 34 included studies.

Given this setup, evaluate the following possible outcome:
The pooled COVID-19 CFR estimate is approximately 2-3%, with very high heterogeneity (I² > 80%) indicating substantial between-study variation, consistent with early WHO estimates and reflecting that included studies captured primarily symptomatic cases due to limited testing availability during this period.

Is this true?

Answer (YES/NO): YES